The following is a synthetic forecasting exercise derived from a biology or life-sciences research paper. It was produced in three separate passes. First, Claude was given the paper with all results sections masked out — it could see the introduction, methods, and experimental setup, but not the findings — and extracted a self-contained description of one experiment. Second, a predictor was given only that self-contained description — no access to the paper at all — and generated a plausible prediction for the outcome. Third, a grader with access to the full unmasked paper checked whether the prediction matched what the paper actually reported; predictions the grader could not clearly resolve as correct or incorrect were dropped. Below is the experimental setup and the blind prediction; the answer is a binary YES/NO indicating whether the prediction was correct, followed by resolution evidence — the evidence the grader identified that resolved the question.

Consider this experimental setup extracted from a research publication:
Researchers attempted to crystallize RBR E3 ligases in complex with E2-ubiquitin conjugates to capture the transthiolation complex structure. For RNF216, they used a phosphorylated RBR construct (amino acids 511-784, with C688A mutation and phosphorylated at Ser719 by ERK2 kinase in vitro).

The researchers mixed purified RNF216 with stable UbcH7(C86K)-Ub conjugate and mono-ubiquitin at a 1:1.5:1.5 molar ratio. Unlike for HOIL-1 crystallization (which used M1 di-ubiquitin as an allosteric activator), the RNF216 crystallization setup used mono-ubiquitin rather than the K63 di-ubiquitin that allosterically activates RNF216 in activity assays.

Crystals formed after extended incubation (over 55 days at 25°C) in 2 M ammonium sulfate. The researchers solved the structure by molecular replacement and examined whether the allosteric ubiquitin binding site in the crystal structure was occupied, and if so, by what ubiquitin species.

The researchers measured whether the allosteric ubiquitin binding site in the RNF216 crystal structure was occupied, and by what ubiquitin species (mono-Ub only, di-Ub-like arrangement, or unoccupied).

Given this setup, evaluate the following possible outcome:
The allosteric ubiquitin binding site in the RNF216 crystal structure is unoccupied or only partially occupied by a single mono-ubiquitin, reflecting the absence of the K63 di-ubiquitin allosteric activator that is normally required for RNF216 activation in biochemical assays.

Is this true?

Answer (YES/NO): NO